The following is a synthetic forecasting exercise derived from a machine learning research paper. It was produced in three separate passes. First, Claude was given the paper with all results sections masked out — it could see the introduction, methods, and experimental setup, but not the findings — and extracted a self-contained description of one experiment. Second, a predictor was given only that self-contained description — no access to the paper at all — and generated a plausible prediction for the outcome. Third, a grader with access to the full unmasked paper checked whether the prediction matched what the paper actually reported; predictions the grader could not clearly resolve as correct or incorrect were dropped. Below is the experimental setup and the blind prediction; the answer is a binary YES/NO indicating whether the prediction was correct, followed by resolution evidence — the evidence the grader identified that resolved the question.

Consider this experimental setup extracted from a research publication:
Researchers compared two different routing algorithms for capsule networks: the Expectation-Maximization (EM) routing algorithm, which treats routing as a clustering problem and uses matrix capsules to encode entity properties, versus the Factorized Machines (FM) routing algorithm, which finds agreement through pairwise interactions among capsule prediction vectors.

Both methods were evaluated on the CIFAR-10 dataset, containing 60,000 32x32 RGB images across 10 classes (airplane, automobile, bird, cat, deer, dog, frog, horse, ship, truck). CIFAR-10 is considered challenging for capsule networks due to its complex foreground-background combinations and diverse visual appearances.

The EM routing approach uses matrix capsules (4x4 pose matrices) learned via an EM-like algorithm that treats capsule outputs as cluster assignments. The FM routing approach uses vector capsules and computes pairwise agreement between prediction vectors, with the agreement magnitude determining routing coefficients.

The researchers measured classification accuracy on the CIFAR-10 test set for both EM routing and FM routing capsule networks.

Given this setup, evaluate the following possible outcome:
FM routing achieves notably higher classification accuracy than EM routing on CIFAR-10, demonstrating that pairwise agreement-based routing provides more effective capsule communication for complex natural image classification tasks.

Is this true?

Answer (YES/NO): YES